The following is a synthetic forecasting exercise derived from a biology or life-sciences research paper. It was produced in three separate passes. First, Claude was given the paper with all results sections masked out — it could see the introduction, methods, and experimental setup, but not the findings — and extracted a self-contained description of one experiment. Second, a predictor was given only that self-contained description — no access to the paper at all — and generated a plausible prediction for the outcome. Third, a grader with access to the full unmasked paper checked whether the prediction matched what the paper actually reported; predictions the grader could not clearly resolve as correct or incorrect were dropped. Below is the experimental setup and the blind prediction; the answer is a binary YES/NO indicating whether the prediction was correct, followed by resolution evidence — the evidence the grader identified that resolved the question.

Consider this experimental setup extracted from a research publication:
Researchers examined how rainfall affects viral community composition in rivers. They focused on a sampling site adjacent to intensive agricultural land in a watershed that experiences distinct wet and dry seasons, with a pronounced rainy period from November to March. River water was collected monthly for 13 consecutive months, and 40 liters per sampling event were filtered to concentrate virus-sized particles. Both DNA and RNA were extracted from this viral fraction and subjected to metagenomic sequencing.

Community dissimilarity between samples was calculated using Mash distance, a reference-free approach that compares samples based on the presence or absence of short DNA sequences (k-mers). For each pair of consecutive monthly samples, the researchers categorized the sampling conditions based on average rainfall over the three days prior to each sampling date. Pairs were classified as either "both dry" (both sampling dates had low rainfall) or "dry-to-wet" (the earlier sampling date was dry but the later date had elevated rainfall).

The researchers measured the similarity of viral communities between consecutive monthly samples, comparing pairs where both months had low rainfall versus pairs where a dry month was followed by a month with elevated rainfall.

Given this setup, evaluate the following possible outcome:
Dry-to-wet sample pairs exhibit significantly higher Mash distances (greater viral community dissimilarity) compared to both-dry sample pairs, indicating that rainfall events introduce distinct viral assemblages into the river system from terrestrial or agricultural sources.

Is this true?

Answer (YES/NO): YES